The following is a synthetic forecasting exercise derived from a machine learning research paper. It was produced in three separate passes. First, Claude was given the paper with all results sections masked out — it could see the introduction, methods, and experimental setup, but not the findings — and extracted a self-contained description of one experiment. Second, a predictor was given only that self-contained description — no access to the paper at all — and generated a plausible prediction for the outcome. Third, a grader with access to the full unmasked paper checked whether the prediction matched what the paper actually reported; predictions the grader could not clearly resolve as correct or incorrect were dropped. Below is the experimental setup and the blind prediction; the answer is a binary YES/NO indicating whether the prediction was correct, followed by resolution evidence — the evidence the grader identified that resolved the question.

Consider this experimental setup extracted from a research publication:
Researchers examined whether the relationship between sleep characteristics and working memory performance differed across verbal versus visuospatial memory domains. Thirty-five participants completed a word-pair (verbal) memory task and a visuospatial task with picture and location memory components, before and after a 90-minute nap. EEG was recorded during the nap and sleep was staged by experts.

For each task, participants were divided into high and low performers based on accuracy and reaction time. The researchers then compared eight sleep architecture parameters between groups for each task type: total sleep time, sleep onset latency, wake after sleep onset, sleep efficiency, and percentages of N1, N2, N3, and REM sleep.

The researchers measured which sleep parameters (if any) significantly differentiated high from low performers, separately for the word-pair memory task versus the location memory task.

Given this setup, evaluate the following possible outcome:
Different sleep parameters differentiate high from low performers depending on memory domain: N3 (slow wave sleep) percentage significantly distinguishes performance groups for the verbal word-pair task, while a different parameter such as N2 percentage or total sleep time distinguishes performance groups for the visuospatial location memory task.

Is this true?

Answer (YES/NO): NO